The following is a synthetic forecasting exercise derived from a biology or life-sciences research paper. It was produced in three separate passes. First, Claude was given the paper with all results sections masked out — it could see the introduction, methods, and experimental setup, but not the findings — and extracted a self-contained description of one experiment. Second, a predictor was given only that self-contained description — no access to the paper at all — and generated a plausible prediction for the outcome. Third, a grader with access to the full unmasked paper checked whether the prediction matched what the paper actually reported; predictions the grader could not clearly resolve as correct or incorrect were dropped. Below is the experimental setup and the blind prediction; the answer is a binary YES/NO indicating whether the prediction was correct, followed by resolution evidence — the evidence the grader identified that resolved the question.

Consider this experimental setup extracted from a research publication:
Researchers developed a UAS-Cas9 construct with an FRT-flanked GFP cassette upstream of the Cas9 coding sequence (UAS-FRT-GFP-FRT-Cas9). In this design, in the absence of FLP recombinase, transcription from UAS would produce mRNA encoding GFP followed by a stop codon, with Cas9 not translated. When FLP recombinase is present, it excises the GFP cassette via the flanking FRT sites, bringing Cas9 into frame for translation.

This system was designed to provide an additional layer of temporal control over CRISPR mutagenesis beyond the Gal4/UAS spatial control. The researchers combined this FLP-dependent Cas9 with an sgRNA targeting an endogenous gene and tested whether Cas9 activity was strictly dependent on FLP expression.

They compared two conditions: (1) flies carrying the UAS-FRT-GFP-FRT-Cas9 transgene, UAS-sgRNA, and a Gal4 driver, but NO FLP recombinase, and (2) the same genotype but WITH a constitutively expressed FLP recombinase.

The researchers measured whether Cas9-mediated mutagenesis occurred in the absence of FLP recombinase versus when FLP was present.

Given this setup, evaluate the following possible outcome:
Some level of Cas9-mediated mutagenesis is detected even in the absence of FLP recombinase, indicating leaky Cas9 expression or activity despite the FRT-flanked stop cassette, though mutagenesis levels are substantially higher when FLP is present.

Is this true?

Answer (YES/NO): NO